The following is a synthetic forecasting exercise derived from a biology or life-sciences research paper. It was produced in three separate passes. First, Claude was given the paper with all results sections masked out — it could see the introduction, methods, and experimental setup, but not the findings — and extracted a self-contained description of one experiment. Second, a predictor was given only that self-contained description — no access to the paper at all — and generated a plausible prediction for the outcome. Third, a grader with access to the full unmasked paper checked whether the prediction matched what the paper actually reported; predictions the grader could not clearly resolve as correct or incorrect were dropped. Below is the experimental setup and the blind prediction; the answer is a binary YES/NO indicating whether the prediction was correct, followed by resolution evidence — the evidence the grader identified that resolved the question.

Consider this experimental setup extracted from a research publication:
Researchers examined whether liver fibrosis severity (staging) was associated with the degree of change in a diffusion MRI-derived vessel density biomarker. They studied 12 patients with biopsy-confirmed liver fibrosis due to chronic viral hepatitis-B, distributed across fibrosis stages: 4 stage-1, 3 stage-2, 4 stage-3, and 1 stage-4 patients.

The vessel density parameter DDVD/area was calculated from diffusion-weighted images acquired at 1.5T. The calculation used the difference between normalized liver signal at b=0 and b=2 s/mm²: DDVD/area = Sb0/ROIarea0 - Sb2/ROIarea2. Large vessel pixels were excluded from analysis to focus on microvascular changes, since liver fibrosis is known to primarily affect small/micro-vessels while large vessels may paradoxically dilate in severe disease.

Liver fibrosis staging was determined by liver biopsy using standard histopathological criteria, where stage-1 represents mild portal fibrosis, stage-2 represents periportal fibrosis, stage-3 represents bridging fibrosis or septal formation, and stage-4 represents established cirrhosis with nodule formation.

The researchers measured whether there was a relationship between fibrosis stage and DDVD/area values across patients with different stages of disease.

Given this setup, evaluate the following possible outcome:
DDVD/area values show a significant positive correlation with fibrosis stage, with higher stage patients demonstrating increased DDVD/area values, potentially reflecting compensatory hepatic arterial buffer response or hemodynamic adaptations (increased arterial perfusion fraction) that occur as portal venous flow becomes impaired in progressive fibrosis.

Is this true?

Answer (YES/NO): NO